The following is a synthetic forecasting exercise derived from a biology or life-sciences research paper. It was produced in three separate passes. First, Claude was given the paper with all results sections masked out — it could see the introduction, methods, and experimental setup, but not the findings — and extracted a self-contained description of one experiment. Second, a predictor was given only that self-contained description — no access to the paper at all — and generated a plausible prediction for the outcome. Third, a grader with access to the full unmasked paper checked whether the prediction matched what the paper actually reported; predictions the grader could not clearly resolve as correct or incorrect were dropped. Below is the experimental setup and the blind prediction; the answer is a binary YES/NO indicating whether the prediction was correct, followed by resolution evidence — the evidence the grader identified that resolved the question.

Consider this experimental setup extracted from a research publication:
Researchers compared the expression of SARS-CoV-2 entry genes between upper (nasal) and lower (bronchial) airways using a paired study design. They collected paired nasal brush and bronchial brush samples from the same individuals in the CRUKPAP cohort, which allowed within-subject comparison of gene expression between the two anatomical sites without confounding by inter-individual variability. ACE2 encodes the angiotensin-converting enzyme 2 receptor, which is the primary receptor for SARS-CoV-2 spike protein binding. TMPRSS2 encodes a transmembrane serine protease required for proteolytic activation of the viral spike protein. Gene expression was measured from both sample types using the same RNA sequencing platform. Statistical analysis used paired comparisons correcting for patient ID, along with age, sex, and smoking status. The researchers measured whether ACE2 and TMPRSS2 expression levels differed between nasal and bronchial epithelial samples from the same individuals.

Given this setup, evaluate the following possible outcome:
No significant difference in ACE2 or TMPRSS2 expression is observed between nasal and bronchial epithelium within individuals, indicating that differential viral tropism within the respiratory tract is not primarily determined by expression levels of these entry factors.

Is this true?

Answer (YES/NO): NO